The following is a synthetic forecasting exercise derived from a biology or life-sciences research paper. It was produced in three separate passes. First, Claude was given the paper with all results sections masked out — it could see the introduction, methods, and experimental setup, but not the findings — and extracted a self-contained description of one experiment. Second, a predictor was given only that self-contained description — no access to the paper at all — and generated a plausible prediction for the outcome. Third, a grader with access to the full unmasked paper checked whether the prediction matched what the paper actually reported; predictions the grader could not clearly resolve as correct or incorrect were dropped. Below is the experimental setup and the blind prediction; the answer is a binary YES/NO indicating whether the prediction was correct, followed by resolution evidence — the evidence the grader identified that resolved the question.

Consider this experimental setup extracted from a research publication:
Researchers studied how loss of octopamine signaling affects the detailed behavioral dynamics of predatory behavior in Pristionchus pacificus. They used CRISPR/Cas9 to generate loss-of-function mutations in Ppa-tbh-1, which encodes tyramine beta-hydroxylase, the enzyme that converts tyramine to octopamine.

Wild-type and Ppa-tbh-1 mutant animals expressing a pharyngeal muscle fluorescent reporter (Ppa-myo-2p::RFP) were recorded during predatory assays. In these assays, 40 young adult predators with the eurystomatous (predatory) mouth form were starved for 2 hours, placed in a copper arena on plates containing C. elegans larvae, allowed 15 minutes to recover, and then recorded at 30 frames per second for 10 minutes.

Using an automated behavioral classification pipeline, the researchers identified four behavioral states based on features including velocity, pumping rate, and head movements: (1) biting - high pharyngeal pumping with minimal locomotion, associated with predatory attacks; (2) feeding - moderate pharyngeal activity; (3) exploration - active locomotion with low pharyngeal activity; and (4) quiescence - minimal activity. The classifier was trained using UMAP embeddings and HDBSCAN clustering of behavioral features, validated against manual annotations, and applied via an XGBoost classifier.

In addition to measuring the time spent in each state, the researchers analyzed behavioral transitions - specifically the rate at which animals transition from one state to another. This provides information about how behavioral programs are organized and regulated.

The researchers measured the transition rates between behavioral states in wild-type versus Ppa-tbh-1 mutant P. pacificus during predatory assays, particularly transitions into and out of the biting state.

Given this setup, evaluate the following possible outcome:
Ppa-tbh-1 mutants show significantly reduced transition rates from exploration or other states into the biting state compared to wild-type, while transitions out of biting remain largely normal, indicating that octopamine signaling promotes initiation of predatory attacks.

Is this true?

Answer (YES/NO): YES